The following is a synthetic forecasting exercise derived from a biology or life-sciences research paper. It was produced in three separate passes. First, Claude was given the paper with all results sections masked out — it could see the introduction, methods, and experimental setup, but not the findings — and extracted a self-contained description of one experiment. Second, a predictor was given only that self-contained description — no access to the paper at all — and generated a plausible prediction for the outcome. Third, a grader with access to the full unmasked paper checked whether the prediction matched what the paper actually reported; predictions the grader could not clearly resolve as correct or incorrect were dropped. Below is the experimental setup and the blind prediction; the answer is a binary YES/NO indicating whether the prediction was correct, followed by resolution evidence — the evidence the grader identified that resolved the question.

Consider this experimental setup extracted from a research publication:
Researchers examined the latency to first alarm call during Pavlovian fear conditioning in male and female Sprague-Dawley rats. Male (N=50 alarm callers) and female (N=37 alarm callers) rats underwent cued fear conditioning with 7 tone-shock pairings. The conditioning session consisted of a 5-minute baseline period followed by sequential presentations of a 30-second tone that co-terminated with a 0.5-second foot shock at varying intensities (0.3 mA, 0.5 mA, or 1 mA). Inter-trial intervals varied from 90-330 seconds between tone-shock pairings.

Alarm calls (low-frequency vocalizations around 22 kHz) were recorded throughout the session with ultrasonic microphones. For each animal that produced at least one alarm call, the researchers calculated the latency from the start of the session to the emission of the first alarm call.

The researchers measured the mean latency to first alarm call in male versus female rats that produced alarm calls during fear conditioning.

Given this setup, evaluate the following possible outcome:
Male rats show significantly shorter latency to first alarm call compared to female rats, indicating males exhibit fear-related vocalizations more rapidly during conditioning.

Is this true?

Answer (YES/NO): NO